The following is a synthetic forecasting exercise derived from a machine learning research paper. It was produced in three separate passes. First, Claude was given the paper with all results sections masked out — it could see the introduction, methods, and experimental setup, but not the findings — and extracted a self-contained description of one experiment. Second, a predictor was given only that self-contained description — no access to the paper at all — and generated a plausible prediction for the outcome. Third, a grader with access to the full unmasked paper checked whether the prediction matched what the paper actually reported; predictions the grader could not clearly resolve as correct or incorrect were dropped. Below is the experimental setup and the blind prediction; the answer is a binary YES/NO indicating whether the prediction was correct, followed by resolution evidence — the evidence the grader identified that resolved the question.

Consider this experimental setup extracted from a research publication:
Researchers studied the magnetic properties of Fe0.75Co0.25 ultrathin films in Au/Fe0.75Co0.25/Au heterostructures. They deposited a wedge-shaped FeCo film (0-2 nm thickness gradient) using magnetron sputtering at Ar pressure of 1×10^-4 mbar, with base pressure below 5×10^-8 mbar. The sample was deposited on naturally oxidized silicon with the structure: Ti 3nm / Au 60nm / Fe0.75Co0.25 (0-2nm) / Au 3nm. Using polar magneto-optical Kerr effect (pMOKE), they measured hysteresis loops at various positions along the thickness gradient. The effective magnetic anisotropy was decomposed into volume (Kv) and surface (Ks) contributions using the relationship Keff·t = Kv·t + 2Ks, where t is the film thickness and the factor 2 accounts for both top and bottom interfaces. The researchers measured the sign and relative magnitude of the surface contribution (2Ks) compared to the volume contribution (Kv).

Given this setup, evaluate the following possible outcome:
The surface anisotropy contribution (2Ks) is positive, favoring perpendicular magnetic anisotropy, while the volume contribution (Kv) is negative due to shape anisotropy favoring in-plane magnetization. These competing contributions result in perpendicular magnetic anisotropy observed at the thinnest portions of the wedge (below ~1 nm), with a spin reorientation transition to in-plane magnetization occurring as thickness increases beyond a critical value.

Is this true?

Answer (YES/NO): YES